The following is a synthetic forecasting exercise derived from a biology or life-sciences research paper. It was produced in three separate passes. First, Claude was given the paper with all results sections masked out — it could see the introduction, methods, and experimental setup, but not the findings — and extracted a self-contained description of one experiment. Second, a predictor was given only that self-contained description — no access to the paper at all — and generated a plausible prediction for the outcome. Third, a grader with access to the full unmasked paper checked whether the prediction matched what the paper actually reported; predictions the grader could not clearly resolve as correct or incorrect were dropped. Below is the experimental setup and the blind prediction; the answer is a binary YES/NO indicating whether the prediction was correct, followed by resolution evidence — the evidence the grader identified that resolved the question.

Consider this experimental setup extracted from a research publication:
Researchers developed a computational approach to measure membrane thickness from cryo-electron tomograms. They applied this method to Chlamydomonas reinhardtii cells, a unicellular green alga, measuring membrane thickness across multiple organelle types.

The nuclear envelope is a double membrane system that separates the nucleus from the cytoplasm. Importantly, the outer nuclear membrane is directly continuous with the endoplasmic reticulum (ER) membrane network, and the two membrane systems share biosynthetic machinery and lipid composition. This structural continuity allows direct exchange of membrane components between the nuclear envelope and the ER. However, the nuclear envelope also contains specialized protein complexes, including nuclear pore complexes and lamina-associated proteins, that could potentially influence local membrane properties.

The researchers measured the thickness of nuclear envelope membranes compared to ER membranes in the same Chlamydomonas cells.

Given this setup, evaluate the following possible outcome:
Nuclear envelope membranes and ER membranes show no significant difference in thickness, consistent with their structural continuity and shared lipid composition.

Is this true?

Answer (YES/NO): YES